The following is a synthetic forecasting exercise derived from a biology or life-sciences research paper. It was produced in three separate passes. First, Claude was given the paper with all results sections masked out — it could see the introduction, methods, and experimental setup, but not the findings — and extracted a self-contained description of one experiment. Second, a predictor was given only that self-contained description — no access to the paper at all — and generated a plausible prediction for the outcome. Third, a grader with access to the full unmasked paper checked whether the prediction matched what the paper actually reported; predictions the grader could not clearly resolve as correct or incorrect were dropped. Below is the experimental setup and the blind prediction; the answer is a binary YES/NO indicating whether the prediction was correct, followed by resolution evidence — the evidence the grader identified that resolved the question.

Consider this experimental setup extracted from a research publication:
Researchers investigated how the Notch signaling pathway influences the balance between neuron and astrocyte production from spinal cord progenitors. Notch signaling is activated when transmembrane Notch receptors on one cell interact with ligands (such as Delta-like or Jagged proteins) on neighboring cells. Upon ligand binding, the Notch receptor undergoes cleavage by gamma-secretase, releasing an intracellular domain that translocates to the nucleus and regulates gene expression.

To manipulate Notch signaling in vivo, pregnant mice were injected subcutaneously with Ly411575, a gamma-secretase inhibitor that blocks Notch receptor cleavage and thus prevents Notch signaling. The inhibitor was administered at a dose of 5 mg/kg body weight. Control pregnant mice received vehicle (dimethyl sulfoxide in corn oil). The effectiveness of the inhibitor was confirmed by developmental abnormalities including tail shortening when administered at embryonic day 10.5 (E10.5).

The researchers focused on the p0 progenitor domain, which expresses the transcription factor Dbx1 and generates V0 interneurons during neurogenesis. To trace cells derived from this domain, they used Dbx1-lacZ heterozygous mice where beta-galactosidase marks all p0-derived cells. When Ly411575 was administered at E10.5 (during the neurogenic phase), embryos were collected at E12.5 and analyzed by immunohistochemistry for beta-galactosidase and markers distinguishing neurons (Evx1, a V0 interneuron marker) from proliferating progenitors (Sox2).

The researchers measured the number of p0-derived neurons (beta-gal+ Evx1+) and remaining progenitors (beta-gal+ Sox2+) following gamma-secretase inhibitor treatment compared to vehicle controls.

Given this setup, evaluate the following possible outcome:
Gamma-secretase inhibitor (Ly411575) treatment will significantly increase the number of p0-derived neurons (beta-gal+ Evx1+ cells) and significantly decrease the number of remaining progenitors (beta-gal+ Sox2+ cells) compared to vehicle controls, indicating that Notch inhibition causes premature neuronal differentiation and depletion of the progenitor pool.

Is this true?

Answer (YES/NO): YES